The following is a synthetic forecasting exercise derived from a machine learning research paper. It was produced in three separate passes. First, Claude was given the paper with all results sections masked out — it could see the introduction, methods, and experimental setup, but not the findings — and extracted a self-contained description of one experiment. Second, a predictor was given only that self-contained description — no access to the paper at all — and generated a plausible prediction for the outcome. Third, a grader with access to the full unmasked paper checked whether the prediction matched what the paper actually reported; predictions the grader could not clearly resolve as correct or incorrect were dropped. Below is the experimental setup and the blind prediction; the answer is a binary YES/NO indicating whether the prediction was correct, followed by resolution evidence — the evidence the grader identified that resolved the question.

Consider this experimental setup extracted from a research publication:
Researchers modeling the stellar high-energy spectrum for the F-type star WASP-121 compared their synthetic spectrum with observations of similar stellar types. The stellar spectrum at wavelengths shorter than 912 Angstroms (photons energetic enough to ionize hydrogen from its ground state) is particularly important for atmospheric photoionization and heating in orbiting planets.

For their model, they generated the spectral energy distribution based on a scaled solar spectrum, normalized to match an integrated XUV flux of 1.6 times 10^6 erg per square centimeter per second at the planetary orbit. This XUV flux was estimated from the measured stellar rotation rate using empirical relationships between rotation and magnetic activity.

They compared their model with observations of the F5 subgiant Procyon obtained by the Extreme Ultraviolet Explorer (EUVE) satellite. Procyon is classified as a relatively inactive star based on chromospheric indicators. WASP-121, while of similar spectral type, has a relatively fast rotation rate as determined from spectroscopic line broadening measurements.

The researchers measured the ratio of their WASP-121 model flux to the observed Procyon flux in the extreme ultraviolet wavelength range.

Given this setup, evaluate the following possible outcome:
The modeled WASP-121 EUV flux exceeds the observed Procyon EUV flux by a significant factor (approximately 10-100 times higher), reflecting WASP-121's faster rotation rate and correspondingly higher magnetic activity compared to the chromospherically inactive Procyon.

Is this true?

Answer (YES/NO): YES